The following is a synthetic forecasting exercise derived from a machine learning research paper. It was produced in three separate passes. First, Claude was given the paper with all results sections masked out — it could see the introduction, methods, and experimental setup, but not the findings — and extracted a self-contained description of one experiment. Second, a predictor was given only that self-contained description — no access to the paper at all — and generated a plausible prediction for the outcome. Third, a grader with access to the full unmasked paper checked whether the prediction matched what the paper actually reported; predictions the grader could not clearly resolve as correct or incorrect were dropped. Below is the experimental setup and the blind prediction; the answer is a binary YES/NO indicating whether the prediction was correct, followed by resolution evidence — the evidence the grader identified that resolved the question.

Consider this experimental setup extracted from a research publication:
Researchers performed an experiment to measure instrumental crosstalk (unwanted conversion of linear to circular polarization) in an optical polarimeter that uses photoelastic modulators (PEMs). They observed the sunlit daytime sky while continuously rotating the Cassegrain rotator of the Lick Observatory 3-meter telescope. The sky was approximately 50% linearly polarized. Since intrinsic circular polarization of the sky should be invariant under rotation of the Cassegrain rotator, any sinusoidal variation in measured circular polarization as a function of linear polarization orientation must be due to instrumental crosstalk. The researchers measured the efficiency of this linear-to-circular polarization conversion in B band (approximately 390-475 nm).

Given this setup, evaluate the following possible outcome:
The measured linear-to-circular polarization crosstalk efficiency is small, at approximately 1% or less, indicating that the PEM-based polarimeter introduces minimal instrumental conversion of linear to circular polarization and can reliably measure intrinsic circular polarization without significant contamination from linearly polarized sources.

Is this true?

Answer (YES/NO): YES